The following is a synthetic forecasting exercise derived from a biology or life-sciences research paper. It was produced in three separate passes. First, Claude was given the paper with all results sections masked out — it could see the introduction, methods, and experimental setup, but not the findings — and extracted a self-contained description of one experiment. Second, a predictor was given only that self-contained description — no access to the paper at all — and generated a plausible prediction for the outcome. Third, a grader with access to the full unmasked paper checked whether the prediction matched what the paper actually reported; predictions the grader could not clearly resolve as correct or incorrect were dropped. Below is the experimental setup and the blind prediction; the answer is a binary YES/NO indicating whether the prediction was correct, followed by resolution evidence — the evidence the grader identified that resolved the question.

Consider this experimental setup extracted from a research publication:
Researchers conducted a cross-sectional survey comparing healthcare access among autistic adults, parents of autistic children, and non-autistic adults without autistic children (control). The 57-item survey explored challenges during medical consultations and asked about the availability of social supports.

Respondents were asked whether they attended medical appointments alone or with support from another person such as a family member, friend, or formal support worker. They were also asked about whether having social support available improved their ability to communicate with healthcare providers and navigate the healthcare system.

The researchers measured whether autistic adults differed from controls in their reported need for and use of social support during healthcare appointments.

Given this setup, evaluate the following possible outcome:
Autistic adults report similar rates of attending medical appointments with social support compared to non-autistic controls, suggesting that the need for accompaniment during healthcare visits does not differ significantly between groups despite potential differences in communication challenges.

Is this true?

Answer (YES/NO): NO